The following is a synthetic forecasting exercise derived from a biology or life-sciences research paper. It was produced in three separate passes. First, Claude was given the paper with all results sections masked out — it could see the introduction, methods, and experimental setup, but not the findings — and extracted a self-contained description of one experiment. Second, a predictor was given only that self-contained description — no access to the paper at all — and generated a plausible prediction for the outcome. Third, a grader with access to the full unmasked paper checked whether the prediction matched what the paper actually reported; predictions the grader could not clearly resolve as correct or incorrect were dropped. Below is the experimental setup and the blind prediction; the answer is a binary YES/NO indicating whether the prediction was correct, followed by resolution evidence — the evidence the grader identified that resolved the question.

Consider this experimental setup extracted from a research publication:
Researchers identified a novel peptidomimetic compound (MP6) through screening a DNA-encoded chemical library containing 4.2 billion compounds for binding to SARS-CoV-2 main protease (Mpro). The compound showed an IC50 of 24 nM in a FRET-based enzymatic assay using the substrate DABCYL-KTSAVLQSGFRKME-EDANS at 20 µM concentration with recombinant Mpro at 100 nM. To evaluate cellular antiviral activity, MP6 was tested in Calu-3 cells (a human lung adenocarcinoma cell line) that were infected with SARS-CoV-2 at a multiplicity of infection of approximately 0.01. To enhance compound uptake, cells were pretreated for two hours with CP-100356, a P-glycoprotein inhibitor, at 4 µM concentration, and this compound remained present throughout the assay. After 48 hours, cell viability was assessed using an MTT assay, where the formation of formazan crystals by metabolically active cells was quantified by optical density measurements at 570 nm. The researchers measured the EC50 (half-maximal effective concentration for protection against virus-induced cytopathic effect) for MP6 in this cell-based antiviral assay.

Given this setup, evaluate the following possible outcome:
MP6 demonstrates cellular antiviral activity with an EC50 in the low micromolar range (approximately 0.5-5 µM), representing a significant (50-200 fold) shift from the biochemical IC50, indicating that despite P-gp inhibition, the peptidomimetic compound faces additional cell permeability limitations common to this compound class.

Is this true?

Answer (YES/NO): YES